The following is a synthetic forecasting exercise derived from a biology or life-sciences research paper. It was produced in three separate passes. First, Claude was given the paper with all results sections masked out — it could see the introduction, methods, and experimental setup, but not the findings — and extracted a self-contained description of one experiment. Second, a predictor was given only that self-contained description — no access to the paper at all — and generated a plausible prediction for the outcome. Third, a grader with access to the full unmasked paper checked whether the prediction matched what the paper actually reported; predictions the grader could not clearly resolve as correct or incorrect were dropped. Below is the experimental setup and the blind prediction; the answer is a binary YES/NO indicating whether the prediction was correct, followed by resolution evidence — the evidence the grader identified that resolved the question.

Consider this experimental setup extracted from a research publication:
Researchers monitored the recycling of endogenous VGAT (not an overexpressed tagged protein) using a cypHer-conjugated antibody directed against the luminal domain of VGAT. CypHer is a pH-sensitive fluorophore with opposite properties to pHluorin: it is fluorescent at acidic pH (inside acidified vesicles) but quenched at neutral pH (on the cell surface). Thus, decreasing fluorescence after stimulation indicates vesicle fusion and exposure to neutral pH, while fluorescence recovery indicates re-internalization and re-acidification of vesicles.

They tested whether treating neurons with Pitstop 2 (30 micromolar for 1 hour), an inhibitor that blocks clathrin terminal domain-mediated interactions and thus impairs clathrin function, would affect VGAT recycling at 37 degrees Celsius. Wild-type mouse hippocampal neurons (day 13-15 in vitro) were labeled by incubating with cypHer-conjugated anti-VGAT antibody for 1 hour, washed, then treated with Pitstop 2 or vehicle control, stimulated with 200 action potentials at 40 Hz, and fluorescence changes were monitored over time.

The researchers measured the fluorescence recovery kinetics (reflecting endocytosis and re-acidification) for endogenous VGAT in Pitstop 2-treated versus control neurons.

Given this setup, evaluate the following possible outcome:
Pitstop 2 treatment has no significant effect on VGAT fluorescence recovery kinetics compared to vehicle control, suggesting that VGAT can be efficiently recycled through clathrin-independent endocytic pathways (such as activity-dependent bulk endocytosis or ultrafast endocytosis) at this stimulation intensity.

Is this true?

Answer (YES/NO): YES